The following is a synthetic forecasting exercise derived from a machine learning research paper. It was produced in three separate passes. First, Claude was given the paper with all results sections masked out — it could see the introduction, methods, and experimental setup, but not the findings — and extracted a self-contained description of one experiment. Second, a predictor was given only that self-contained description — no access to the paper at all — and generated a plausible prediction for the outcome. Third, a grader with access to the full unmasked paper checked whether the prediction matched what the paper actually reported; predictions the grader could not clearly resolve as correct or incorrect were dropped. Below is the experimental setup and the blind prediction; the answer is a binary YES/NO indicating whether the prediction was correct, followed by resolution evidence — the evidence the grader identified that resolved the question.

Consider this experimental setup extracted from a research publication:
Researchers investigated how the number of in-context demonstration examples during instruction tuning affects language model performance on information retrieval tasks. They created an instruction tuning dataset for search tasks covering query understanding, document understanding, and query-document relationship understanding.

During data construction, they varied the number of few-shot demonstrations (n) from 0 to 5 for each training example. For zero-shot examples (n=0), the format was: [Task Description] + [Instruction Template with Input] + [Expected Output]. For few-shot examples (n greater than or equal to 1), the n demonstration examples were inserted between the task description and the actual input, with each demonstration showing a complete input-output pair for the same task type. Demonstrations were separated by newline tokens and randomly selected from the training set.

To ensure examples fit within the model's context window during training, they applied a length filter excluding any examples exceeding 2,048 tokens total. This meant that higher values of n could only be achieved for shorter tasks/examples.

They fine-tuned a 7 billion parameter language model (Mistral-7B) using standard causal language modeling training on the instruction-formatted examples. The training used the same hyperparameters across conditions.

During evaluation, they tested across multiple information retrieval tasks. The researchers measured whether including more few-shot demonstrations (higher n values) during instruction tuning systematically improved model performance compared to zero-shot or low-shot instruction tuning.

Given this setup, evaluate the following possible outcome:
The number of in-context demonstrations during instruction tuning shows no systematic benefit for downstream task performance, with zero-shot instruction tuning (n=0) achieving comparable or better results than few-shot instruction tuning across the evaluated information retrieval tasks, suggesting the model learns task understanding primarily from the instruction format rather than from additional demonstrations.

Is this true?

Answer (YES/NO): NO